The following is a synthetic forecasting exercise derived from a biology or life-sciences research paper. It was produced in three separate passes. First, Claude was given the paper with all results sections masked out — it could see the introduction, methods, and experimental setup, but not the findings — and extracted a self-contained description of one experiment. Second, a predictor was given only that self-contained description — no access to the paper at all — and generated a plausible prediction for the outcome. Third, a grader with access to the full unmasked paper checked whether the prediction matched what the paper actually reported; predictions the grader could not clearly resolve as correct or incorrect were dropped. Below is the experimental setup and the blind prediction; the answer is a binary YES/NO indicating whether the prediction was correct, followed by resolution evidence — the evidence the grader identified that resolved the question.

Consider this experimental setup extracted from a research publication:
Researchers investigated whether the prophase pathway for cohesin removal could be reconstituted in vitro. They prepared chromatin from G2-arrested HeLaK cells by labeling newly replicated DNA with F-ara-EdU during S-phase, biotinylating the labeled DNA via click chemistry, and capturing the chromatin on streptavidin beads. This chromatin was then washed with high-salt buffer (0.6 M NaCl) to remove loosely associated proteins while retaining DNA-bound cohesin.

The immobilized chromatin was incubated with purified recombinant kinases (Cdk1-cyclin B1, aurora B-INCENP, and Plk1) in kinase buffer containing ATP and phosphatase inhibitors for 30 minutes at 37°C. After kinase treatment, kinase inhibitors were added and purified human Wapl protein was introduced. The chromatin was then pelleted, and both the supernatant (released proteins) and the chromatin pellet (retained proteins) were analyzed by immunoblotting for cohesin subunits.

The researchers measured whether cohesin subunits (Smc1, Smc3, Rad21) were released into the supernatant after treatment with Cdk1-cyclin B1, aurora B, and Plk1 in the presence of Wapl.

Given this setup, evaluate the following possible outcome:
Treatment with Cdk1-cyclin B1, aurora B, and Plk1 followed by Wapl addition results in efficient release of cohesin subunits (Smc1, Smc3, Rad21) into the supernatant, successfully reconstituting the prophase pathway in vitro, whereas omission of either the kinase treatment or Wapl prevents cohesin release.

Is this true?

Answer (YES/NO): NO